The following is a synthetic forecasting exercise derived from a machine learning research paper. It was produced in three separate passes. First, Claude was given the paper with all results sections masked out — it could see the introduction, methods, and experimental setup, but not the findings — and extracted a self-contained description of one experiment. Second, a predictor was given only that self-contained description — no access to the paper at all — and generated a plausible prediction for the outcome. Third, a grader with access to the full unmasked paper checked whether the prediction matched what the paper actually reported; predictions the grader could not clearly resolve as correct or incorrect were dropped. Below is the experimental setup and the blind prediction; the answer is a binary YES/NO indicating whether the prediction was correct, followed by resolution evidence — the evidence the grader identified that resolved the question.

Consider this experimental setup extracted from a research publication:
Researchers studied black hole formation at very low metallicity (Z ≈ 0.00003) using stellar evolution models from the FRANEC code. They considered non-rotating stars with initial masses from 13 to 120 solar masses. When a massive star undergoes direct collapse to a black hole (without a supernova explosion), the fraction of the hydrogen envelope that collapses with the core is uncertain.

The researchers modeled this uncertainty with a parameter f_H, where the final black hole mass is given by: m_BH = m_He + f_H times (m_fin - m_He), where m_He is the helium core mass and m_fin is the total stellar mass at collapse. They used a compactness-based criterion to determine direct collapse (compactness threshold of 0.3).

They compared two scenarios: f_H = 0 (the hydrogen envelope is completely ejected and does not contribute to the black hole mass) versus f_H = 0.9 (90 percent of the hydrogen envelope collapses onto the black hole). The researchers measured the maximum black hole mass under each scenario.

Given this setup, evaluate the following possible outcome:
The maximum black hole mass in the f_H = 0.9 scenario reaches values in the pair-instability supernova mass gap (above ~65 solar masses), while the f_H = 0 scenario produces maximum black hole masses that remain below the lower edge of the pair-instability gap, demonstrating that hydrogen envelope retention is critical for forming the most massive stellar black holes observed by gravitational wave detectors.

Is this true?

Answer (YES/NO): NO